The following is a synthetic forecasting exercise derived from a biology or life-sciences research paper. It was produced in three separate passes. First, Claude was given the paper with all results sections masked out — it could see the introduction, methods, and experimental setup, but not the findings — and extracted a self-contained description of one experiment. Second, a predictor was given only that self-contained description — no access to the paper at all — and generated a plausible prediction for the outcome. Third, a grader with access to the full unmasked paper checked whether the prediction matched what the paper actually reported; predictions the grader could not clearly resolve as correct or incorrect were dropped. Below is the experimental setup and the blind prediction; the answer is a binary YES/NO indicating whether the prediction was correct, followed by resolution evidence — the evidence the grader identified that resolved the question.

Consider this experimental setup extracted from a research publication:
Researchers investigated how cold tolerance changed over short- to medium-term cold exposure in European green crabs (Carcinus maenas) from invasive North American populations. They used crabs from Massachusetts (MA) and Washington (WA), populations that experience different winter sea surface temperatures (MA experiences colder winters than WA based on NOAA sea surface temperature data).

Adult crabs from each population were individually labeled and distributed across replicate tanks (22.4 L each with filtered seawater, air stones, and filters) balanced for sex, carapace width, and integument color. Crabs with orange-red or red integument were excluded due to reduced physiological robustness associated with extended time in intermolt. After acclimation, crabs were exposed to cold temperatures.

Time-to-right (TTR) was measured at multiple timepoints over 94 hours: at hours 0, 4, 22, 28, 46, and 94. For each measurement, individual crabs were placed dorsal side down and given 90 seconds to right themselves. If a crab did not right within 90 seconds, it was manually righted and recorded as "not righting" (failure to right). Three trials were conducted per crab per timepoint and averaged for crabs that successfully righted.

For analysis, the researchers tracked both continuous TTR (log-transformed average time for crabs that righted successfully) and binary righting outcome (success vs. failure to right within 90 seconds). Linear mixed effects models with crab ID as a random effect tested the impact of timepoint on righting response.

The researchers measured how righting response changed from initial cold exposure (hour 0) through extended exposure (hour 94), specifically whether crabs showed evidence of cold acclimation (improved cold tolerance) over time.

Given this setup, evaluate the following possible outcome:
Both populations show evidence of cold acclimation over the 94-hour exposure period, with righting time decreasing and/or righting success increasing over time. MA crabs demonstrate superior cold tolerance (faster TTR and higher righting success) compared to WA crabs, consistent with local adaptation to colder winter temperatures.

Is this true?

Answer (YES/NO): NO